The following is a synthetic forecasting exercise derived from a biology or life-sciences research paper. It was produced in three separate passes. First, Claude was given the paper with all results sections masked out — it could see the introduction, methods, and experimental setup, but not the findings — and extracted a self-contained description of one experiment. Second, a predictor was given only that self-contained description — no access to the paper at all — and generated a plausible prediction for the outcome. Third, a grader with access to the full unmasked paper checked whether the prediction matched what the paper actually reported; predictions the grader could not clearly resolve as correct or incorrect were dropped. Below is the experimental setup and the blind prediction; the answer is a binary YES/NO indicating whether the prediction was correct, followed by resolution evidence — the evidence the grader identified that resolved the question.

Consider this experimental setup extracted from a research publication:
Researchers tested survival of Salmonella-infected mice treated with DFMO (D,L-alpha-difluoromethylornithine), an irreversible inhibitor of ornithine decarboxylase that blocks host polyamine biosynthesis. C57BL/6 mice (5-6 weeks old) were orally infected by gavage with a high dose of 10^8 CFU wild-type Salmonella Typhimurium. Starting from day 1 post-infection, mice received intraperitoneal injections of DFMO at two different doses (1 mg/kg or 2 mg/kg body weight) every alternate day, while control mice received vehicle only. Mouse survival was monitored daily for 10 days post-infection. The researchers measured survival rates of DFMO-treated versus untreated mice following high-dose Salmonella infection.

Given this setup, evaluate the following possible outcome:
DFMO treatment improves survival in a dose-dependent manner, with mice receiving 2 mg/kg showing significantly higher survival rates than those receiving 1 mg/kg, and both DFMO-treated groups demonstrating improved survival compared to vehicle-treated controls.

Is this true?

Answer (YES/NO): NO